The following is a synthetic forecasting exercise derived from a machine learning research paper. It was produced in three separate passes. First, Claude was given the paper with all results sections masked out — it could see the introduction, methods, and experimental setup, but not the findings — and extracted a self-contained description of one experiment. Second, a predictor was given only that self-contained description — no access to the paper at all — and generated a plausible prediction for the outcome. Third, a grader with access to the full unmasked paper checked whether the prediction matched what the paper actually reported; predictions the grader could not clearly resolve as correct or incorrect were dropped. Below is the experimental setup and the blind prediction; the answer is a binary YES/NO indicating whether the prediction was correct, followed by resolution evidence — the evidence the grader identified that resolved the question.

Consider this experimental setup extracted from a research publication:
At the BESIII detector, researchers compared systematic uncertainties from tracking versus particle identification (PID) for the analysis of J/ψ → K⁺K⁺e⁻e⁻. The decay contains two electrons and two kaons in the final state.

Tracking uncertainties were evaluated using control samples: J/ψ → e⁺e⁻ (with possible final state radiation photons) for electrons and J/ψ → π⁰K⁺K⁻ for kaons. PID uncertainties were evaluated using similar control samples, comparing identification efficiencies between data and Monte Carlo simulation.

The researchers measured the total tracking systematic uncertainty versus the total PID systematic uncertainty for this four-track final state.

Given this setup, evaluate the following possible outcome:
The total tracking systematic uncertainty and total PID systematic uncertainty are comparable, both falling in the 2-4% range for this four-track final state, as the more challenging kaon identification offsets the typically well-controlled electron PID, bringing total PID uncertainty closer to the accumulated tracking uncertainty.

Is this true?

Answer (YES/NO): YES